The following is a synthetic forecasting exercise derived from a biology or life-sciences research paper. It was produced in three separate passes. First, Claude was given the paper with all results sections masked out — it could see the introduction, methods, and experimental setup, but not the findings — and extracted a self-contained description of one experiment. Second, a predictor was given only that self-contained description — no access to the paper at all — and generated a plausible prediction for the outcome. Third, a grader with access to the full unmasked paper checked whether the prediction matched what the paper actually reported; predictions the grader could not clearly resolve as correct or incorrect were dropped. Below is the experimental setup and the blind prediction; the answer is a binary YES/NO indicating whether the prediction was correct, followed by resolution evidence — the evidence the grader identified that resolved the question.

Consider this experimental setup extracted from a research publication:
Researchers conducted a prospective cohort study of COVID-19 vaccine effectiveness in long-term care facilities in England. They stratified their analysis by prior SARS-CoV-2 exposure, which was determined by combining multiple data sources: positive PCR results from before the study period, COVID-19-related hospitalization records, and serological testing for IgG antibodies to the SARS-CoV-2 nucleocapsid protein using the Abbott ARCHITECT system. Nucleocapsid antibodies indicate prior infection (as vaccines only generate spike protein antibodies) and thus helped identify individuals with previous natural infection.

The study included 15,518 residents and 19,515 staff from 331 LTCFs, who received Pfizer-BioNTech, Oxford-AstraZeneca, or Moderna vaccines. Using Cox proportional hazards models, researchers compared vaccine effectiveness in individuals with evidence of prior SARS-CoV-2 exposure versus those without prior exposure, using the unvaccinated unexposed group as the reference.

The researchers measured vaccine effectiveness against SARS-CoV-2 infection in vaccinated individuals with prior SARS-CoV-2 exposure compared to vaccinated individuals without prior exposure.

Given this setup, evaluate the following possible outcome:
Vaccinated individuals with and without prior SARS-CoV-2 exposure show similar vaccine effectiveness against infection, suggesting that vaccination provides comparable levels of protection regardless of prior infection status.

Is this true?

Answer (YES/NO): NO